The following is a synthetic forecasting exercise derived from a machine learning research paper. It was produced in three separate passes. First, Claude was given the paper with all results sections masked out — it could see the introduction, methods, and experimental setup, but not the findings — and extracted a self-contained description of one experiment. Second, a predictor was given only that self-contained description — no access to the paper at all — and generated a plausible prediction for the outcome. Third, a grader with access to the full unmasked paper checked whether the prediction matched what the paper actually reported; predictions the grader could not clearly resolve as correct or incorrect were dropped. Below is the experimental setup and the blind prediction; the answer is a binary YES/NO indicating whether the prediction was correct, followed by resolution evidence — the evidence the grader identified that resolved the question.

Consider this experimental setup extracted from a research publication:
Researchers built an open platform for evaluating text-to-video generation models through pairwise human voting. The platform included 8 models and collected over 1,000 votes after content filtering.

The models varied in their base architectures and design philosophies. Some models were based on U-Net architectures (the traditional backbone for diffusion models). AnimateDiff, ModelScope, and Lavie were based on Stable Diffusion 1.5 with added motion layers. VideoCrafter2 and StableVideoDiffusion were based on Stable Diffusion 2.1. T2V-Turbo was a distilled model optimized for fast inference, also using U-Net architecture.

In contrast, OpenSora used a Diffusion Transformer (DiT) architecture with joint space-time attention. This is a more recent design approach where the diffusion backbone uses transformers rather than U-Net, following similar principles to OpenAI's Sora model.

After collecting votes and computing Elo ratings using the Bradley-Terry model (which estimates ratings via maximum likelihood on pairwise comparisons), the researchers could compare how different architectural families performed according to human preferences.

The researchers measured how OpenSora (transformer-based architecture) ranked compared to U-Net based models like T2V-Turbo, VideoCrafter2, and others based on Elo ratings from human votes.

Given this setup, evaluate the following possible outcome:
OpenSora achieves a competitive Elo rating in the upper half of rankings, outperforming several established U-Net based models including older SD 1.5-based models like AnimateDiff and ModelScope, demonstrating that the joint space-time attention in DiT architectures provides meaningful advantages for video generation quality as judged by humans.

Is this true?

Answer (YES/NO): NO